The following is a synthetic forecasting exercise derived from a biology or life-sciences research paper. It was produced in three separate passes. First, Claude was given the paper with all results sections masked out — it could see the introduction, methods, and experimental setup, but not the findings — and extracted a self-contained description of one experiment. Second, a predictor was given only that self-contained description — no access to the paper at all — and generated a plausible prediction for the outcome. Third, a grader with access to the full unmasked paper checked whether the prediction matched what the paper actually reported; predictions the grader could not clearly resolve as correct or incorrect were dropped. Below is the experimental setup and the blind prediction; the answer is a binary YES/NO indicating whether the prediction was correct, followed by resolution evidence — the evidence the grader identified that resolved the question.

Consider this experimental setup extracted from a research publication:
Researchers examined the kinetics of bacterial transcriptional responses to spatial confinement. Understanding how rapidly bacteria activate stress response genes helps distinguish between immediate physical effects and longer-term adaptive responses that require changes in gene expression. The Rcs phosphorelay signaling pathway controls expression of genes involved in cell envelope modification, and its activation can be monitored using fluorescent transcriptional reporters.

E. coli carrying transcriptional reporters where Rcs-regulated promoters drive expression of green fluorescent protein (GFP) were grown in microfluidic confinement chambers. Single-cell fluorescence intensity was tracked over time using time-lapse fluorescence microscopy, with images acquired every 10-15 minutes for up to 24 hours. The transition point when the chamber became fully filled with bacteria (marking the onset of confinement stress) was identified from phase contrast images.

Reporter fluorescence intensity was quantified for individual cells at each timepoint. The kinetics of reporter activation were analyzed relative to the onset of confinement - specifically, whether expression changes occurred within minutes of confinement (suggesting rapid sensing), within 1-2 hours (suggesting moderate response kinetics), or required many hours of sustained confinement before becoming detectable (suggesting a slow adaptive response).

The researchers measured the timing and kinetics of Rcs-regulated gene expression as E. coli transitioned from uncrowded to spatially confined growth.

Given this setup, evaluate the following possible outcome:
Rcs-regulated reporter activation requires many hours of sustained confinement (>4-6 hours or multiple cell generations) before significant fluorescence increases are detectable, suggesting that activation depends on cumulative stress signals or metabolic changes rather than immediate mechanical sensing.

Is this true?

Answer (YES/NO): NO